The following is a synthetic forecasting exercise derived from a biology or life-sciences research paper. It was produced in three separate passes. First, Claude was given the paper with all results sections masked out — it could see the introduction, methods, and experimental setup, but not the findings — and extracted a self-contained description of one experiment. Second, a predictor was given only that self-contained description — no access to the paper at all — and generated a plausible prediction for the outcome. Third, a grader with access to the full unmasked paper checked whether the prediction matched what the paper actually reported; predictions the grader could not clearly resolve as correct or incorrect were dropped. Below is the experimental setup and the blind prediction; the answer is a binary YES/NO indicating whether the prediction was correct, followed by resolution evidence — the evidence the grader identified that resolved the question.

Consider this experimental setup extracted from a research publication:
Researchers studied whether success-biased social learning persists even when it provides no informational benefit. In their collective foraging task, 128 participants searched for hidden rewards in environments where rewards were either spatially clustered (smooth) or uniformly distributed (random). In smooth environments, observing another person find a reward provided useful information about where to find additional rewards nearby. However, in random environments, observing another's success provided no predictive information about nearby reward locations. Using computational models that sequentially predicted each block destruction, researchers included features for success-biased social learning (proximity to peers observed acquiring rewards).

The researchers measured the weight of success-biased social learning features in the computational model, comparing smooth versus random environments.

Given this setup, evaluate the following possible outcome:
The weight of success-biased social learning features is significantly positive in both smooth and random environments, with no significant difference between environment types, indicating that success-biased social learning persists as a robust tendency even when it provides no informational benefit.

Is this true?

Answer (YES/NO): NO